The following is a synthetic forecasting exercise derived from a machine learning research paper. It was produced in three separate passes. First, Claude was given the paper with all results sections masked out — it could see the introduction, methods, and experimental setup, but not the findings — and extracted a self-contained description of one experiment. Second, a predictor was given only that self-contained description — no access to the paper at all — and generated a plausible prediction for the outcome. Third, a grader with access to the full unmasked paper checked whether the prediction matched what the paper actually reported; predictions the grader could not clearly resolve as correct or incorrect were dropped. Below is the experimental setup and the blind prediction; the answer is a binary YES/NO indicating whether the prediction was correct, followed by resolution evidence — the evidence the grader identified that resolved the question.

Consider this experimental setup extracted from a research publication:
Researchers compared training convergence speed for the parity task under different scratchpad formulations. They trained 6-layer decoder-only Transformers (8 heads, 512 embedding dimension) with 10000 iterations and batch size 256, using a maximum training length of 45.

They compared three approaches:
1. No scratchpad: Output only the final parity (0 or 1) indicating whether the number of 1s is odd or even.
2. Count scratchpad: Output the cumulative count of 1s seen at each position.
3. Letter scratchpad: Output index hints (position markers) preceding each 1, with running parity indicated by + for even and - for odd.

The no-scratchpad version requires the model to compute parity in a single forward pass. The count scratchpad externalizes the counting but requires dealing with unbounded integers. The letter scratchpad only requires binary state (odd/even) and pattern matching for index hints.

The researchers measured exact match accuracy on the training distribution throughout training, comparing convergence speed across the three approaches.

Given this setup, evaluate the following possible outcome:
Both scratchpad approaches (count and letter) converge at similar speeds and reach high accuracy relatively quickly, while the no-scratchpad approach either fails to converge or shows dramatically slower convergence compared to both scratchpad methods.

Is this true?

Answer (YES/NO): NO